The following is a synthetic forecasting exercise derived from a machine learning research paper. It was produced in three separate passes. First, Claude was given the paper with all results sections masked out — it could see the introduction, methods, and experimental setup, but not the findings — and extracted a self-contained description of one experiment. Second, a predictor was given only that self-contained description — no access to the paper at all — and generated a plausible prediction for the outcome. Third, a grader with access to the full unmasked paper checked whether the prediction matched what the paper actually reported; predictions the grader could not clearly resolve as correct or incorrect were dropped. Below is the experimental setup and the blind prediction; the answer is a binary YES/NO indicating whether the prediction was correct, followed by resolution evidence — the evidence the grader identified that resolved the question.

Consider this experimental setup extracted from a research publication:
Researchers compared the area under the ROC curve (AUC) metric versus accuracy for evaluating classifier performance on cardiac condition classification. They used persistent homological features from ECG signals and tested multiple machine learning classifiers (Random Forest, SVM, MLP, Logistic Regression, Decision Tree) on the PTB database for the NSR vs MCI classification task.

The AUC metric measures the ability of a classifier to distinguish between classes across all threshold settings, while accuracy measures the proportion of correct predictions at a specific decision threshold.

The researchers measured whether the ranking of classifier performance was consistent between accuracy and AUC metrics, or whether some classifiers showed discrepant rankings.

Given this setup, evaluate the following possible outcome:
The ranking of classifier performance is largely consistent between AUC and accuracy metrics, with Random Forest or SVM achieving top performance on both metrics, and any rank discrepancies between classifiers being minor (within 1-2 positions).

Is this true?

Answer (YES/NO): YES